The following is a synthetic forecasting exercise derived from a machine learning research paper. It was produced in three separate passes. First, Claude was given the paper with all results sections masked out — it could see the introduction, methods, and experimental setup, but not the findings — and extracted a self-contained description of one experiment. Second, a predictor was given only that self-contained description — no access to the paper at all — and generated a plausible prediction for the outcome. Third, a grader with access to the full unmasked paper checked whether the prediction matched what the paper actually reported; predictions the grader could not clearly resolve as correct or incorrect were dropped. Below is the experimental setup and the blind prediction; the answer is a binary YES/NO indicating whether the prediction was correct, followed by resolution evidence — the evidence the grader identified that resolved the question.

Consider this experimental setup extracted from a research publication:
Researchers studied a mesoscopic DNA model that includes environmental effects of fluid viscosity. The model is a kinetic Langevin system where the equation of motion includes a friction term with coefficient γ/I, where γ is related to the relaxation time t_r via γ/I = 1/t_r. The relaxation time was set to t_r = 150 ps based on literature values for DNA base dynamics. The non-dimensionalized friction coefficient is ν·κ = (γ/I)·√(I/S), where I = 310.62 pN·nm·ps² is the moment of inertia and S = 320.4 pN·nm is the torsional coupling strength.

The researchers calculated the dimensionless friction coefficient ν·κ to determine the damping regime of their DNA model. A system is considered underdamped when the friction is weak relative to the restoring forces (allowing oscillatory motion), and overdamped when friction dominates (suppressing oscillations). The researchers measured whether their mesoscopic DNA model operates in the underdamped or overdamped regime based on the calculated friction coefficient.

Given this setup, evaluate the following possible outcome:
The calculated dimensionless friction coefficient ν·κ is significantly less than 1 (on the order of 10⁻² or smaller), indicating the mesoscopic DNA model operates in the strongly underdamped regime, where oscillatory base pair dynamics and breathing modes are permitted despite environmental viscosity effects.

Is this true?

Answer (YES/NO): YES